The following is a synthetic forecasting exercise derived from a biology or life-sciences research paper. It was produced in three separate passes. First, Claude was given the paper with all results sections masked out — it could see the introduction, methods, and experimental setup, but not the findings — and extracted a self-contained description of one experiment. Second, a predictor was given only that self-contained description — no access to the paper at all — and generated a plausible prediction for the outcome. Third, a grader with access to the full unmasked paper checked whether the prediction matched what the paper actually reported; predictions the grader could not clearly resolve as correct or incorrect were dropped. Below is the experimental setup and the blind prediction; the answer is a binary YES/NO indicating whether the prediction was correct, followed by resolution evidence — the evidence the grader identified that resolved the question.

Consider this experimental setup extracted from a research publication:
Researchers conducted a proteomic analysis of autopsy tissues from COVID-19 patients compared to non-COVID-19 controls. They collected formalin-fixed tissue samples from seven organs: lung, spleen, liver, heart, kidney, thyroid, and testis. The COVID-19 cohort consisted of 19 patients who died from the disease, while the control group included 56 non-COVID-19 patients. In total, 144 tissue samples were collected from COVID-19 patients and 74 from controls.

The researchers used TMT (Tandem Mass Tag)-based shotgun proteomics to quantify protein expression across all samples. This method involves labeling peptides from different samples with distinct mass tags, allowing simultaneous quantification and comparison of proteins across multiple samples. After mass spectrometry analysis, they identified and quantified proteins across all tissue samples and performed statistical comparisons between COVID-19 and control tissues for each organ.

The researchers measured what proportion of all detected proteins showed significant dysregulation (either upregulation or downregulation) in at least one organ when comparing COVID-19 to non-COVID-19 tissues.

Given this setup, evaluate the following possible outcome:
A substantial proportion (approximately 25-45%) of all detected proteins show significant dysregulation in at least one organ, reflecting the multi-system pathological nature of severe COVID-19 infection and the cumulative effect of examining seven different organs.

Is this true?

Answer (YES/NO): NO